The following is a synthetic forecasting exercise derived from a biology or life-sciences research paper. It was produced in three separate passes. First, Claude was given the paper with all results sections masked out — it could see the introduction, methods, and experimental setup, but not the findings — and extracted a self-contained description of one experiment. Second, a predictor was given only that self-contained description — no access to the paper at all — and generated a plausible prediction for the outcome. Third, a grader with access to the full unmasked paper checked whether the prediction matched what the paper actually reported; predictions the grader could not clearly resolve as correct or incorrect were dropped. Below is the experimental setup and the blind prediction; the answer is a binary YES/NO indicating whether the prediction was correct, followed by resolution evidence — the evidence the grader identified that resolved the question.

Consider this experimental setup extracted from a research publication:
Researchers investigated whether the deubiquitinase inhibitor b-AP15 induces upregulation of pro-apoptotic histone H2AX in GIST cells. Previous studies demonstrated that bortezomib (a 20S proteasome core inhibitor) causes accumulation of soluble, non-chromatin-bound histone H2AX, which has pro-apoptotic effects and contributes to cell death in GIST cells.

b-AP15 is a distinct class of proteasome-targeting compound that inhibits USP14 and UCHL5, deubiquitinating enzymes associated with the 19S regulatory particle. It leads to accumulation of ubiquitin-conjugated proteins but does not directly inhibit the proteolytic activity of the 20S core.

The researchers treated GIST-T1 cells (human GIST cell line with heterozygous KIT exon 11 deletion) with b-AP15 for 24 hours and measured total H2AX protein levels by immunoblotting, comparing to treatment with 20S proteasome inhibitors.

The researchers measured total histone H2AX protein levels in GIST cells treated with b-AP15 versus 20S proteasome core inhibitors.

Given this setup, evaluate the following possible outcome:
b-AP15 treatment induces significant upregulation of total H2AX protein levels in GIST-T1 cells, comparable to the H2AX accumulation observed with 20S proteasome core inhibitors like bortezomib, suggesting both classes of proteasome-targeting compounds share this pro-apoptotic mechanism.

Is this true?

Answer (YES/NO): NO